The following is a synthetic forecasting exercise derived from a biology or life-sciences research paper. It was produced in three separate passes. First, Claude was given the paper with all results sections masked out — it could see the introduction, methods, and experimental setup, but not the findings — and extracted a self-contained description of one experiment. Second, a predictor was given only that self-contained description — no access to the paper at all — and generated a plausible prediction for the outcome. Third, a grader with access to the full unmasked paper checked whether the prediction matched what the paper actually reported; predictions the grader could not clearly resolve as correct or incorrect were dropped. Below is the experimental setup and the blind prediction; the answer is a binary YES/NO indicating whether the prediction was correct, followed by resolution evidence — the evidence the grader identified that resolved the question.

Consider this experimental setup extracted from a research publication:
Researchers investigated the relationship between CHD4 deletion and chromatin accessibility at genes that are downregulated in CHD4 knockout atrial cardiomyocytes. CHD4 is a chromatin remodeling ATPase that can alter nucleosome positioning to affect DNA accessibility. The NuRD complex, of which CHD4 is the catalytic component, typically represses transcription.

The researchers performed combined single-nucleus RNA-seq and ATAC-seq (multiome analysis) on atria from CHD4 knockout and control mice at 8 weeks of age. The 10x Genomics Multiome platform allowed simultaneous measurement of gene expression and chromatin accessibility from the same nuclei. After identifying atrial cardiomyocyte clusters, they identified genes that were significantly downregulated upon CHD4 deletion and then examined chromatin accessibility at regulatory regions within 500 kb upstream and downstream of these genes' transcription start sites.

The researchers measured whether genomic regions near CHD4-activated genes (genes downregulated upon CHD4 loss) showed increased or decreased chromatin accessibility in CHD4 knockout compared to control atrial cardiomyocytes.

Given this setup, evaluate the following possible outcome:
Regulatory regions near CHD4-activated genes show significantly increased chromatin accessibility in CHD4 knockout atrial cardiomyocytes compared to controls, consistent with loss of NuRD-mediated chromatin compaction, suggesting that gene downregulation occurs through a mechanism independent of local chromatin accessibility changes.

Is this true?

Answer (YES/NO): NO